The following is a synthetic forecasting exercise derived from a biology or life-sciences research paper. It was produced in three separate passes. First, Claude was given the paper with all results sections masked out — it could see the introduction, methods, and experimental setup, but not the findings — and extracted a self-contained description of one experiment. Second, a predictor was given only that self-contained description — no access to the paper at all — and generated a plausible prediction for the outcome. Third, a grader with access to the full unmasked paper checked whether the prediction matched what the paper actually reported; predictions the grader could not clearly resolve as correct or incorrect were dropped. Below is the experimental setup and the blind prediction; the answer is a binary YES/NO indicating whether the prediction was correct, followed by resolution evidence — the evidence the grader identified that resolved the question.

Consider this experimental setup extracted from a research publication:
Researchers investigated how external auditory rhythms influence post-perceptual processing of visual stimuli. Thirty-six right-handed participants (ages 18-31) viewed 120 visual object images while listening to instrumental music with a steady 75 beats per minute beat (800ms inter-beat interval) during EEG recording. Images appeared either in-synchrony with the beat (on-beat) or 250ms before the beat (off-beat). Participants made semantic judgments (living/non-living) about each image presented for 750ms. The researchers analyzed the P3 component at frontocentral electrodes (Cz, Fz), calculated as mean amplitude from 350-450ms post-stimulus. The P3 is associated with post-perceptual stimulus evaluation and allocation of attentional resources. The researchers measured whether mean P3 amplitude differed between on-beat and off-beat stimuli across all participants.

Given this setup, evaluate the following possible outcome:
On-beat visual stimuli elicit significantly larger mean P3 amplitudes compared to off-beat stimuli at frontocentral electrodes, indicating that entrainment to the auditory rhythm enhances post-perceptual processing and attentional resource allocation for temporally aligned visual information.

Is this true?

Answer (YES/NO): NO